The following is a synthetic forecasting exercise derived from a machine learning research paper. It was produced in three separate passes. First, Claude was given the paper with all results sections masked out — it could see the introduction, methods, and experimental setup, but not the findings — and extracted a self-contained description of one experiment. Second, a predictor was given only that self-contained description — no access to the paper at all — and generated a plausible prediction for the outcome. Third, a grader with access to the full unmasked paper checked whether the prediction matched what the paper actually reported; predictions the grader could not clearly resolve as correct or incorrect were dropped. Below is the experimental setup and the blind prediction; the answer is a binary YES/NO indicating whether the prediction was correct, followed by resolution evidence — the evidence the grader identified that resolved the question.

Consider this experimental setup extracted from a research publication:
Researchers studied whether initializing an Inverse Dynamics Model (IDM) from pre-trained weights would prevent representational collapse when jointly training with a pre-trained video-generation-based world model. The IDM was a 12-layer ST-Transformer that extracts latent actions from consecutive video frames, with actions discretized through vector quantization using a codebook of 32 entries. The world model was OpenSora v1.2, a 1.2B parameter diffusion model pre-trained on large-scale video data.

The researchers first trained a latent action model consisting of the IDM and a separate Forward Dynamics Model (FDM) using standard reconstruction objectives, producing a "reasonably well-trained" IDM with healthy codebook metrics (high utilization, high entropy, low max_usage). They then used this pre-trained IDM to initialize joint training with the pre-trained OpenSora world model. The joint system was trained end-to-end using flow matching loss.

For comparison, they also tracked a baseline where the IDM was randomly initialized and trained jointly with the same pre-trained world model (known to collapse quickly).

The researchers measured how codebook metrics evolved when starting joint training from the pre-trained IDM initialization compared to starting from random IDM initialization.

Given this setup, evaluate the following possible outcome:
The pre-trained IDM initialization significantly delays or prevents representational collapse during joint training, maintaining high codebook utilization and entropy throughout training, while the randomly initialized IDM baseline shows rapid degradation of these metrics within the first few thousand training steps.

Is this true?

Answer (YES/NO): NO